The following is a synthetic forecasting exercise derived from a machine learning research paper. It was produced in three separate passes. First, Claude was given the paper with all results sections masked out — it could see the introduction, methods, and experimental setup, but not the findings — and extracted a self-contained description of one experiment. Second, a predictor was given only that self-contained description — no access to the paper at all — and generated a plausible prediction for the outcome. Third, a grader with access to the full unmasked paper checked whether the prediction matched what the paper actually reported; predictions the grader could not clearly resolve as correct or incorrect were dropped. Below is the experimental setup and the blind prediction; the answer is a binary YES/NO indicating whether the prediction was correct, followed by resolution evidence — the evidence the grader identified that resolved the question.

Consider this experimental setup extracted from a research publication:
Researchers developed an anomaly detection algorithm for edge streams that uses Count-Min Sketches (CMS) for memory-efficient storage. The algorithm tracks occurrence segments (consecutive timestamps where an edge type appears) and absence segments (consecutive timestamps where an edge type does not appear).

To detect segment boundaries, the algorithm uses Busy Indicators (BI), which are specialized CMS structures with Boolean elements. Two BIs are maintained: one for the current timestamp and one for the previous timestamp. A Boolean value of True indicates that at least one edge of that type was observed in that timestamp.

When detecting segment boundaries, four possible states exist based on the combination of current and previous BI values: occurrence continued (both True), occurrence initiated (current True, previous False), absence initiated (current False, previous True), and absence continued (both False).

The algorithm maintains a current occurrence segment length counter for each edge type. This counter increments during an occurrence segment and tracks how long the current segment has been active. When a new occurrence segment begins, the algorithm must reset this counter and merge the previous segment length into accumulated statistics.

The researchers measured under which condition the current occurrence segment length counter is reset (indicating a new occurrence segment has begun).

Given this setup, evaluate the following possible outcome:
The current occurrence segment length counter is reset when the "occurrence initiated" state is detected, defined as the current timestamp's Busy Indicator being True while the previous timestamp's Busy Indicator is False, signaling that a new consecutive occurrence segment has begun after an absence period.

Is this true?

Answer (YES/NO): YES